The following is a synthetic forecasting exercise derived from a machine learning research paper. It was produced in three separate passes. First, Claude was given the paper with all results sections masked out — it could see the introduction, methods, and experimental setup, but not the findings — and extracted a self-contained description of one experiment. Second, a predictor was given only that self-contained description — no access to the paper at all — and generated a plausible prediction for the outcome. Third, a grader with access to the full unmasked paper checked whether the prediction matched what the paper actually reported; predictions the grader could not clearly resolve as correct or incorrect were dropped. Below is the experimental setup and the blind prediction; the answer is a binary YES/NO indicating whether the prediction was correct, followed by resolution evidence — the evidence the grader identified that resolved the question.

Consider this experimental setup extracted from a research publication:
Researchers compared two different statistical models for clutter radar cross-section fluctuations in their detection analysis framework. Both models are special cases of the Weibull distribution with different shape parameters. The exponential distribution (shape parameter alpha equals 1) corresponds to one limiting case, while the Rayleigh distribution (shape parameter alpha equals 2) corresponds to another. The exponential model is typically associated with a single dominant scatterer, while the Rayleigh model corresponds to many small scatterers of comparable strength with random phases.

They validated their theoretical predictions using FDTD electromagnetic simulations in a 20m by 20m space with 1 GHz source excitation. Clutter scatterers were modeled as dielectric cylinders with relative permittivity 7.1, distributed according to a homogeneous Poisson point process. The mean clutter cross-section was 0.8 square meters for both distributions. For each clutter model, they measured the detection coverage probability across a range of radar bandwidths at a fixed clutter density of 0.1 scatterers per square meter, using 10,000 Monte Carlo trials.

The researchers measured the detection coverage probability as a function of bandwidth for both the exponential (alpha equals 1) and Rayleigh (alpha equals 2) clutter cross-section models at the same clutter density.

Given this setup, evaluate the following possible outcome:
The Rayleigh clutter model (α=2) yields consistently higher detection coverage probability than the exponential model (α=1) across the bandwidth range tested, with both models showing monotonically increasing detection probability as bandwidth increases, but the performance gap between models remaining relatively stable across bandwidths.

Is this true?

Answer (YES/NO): NO